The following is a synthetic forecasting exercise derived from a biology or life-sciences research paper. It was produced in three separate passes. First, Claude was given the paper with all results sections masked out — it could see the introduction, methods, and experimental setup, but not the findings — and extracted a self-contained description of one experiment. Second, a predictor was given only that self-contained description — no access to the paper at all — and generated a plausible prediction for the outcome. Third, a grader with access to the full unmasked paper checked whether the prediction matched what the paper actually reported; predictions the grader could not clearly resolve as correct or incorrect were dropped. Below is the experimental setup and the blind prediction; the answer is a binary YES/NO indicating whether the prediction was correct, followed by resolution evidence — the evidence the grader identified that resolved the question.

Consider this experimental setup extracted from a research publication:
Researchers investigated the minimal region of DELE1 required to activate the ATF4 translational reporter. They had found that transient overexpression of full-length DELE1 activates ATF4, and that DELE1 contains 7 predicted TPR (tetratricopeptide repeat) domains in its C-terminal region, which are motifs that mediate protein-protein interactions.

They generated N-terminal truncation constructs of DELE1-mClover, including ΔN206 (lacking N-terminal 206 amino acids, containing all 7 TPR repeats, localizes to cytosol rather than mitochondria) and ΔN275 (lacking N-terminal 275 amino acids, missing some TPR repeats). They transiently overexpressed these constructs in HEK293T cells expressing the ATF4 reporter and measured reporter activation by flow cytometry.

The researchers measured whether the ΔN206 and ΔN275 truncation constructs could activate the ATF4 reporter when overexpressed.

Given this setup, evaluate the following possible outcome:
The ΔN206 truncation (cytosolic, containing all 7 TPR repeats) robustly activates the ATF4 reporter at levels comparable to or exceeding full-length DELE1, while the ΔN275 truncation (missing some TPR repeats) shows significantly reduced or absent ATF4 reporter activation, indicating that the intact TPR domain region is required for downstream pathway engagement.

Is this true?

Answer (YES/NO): YES